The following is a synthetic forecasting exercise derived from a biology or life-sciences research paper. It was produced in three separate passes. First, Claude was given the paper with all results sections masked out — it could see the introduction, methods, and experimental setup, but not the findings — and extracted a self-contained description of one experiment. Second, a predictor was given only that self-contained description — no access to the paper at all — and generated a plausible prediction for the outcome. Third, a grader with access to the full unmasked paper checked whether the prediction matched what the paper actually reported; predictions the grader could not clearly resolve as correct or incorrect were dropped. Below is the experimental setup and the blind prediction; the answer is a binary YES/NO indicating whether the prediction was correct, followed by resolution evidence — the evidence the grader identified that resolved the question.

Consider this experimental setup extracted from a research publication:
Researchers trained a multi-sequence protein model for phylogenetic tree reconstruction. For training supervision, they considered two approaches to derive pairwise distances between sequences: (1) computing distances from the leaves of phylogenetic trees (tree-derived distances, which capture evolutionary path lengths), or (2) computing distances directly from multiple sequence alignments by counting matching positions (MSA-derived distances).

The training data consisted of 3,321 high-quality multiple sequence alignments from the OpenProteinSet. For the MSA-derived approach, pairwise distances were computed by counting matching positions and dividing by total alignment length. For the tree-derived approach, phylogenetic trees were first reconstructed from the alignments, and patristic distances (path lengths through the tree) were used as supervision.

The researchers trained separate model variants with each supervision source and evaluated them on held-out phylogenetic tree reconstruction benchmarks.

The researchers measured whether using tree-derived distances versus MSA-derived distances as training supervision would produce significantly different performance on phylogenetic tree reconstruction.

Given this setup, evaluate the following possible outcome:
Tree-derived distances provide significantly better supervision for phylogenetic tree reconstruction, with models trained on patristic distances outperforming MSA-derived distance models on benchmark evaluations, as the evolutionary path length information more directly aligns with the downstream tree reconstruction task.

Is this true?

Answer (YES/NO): NO